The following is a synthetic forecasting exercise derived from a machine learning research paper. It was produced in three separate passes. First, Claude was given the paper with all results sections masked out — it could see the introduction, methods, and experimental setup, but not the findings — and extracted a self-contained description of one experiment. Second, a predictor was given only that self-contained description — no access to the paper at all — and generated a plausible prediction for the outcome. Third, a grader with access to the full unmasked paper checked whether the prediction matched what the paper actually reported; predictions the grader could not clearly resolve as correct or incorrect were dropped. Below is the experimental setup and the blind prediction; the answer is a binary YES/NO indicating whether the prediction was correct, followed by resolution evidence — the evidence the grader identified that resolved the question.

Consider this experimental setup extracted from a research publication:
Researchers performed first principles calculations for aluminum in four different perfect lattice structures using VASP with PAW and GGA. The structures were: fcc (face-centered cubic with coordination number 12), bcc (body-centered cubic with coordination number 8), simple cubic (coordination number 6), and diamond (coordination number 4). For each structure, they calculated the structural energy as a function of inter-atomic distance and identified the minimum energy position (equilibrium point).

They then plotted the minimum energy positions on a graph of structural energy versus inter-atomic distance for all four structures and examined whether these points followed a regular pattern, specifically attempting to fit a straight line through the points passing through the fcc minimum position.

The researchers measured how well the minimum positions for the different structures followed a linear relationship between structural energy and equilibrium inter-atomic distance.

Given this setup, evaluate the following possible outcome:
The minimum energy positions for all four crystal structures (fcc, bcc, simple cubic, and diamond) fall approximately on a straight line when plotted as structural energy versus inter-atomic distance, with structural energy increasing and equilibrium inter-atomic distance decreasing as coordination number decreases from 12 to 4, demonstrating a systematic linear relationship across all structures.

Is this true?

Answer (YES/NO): YES